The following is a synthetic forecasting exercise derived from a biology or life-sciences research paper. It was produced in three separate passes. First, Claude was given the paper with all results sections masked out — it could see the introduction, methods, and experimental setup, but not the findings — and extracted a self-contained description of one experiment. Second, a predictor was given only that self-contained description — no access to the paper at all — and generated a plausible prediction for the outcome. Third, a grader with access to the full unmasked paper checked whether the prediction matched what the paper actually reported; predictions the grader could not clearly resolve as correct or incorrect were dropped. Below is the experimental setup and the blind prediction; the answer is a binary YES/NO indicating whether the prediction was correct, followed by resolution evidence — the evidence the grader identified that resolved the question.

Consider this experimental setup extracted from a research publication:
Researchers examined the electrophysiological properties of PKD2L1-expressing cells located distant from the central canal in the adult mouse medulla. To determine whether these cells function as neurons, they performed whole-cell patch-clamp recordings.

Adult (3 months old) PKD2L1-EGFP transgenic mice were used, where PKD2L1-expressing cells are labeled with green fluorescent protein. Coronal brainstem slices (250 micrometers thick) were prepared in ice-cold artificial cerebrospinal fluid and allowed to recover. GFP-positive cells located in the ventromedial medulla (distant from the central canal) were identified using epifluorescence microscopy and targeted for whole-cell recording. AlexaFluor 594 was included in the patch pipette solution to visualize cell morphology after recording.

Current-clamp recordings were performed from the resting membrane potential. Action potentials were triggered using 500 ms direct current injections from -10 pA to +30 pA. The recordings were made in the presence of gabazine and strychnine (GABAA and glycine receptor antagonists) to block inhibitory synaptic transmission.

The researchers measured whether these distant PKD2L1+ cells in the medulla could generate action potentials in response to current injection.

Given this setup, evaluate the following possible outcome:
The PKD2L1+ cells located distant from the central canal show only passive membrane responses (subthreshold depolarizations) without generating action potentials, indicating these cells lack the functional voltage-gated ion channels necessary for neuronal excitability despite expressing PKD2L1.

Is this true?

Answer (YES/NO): NO